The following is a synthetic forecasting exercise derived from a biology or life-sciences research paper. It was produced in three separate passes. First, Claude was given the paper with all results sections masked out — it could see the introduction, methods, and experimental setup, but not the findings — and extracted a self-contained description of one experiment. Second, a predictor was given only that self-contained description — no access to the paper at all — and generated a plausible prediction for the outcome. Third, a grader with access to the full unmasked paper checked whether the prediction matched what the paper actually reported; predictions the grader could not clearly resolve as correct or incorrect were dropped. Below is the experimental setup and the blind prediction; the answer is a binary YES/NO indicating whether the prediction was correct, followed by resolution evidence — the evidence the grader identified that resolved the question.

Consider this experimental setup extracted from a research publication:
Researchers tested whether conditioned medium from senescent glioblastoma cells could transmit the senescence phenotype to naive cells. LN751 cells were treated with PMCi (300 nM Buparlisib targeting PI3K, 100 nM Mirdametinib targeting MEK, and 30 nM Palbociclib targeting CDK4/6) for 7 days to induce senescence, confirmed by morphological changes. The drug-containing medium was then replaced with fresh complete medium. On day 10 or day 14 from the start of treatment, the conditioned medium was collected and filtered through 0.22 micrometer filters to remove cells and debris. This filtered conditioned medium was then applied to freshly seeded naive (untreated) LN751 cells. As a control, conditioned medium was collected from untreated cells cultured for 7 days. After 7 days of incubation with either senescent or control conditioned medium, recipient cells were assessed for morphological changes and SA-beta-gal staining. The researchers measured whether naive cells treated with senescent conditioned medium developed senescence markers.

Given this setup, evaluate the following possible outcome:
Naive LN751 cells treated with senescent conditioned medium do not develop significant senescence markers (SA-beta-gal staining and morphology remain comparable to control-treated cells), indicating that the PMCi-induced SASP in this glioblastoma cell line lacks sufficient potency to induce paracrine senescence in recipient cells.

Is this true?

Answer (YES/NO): NO